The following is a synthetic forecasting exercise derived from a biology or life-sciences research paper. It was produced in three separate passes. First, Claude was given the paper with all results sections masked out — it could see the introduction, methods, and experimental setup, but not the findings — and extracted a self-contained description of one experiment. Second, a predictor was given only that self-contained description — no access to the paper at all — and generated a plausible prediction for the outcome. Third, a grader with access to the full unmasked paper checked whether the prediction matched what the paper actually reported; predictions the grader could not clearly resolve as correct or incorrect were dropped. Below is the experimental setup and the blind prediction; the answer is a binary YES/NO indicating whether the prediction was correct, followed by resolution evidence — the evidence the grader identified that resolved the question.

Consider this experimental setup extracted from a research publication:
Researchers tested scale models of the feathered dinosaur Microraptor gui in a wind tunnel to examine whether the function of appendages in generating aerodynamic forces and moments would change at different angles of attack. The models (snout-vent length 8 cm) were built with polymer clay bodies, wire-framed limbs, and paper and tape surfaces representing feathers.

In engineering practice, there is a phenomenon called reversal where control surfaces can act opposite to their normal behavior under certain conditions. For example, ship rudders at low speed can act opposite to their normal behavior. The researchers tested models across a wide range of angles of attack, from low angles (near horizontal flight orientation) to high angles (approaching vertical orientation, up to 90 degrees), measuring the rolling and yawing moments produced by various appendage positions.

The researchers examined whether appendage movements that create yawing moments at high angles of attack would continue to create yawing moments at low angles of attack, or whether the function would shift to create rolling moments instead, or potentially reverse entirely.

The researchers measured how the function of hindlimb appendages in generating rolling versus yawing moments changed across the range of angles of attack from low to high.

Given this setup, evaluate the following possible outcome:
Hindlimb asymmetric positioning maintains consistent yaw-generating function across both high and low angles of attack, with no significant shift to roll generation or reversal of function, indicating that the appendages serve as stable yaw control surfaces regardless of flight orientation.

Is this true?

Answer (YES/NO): NO